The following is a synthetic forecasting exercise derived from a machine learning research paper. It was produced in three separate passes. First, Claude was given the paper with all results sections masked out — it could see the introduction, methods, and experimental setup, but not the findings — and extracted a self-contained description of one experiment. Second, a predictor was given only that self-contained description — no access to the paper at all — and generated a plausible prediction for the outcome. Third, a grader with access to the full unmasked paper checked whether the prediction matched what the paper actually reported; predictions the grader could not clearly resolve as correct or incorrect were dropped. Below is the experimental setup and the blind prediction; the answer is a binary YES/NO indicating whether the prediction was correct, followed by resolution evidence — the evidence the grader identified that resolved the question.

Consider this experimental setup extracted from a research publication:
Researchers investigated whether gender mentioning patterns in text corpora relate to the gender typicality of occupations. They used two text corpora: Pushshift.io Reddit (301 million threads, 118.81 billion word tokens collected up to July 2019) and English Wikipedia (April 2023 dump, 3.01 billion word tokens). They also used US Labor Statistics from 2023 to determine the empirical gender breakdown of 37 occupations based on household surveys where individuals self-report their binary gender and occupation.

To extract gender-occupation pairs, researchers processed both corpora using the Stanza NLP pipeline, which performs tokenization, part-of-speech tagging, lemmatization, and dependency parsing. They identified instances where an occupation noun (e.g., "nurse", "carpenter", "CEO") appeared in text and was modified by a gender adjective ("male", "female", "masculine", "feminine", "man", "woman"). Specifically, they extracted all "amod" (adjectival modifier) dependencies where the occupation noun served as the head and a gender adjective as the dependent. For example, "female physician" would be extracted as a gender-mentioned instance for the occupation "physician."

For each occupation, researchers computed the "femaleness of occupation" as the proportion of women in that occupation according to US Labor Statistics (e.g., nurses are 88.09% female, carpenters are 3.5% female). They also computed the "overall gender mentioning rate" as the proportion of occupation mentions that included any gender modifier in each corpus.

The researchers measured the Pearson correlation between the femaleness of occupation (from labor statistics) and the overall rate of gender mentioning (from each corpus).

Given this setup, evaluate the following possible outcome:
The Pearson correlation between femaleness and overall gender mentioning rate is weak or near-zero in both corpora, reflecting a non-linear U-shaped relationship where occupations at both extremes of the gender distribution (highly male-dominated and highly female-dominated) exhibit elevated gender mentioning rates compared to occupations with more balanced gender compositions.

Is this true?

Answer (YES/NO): NO